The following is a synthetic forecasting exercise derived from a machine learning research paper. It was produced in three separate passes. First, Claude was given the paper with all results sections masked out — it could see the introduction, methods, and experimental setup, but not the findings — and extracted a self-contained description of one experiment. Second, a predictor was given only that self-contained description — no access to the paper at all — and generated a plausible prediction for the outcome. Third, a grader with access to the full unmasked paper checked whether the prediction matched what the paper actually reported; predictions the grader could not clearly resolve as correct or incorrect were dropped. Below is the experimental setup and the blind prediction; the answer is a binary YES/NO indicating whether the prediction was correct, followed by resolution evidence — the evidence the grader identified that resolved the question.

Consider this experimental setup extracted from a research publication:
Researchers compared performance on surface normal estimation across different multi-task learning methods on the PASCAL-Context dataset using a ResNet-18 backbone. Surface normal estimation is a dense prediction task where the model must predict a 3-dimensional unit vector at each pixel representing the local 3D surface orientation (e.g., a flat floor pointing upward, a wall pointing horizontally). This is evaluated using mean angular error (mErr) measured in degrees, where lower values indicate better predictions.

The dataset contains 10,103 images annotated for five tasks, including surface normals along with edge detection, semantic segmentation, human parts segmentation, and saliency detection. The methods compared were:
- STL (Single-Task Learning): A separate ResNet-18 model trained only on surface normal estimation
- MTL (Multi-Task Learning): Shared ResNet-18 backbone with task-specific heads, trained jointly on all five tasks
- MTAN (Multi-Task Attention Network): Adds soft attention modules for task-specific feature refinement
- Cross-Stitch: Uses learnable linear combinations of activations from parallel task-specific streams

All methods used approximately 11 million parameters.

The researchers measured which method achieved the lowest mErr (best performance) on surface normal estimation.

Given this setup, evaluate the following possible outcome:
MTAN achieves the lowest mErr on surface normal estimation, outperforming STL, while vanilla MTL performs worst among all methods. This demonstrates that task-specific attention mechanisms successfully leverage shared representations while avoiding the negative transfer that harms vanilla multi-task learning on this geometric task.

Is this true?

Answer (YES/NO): NO